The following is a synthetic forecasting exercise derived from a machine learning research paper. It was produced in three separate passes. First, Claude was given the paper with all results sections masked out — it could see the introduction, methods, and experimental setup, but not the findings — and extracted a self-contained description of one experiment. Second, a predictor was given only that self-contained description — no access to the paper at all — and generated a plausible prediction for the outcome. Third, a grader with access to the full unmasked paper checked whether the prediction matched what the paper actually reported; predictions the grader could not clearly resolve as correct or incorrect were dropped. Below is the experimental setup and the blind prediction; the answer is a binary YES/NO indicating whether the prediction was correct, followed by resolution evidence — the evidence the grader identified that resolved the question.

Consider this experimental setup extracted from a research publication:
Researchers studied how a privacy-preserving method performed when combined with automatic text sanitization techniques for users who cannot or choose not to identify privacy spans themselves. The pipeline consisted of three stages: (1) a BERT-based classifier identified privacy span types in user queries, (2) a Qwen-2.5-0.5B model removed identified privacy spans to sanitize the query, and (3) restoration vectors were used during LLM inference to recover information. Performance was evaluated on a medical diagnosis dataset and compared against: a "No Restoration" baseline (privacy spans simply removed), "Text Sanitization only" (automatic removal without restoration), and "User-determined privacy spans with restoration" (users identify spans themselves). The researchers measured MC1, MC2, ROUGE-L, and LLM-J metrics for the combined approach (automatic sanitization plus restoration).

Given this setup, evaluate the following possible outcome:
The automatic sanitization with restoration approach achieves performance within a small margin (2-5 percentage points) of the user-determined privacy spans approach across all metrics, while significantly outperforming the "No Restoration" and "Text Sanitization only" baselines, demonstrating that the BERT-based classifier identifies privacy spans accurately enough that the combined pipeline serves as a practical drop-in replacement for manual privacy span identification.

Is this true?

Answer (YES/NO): YES